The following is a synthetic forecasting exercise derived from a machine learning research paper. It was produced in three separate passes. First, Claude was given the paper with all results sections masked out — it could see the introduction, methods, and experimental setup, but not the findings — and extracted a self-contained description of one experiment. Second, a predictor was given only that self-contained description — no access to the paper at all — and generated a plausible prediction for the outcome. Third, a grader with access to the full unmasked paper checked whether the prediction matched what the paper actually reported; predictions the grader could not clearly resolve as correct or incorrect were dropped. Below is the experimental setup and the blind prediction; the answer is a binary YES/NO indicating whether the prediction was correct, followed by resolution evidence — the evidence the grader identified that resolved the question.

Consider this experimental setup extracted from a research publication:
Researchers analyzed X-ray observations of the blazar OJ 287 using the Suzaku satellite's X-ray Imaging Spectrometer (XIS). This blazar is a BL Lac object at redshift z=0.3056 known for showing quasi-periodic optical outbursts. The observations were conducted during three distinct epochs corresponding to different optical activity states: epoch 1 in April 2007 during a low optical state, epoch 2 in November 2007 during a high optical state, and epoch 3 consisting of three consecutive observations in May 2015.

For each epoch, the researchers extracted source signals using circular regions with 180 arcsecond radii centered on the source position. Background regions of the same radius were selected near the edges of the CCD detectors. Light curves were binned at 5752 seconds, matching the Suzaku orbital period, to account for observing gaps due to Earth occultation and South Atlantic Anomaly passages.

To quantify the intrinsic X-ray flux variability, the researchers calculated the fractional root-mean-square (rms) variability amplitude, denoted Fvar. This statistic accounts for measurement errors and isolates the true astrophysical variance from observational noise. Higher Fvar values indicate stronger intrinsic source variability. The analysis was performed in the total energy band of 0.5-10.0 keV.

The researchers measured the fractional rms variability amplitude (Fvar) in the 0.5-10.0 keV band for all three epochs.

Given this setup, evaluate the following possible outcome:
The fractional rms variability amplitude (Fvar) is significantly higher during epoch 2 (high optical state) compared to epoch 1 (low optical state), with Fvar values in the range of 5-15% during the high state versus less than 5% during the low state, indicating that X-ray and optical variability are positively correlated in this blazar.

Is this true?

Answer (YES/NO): NO